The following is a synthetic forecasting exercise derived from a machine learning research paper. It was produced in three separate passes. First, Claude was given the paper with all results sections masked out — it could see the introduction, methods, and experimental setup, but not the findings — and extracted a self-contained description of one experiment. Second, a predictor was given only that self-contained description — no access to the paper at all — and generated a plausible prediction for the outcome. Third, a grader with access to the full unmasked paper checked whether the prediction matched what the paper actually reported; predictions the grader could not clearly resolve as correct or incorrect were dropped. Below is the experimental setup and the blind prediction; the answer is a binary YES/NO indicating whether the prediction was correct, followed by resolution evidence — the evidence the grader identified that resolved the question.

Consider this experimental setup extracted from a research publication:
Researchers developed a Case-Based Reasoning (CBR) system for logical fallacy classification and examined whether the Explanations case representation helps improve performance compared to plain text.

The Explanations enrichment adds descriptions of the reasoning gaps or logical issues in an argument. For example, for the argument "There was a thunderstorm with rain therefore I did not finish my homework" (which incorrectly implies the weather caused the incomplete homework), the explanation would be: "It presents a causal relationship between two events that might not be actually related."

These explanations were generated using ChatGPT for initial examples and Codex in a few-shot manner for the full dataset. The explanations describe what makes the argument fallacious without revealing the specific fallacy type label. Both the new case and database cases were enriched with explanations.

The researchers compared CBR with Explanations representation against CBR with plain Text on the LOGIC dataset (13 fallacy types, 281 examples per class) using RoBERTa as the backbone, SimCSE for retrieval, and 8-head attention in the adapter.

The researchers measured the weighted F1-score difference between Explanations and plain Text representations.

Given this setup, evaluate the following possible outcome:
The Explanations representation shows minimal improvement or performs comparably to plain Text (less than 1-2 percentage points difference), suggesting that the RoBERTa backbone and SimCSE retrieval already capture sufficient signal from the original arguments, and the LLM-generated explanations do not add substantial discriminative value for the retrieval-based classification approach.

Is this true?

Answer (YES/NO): NO